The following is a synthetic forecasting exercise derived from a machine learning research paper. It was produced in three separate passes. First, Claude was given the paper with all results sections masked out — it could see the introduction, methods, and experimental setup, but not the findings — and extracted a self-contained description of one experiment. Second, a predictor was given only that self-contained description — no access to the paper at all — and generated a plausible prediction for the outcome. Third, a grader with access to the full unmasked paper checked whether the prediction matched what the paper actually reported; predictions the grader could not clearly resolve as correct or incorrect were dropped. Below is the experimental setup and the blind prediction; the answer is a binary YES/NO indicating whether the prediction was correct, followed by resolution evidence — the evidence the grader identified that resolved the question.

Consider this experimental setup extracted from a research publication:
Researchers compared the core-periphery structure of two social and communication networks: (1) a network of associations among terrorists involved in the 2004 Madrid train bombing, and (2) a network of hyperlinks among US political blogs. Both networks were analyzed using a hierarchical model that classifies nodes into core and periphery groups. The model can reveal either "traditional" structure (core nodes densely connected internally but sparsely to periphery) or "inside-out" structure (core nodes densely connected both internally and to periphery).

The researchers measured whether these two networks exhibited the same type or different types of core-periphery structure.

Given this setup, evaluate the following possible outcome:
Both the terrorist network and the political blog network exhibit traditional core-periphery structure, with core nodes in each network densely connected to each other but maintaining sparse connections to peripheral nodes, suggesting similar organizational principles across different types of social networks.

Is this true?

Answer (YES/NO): NO